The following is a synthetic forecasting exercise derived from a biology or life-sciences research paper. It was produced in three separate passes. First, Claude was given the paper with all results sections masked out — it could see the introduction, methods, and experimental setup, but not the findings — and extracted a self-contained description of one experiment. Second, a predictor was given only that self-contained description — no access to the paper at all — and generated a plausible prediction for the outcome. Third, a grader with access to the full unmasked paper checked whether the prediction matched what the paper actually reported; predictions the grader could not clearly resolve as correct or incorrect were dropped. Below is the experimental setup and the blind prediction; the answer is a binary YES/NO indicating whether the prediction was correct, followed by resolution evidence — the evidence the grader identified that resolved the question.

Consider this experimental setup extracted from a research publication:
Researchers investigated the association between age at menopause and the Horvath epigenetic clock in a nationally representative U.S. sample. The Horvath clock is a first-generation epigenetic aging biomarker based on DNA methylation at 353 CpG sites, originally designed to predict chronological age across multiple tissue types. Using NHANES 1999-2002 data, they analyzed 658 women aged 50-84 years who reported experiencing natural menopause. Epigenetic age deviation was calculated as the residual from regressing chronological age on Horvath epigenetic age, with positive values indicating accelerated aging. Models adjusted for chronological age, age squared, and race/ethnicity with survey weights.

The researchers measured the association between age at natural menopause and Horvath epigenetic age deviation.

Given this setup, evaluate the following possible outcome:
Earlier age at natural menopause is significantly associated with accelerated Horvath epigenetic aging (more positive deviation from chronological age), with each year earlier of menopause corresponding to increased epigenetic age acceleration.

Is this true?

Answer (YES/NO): NO